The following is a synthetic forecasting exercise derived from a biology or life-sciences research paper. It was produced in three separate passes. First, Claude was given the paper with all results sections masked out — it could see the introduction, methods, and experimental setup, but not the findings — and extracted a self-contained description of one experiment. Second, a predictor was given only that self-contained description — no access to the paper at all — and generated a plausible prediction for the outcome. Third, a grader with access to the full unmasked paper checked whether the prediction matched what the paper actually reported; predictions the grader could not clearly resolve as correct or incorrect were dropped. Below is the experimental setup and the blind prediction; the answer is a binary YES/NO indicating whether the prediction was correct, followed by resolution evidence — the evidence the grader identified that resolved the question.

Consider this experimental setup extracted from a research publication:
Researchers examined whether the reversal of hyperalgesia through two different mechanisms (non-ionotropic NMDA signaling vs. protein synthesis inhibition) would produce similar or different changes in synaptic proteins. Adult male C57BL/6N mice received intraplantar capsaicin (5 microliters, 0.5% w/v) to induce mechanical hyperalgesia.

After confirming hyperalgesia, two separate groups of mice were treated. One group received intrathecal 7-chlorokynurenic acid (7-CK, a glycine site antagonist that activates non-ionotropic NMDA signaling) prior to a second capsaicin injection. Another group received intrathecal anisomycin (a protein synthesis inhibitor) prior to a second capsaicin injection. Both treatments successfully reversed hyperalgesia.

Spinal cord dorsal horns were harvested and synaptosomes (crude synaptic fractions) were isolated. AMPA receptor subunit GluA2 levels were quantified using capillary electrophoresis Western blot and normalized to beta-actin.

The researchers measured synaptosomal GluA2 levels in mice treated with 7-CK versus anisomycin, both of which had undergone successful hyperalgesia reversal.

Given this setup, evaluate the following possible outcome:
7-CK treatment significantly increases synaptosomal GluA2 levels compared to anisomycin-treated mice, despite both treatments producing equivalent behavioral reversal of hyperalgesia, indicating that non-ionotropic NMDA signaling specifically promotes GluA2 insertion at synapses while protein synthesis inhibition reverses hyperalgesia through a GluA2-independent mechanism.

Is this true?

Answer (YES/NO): NO